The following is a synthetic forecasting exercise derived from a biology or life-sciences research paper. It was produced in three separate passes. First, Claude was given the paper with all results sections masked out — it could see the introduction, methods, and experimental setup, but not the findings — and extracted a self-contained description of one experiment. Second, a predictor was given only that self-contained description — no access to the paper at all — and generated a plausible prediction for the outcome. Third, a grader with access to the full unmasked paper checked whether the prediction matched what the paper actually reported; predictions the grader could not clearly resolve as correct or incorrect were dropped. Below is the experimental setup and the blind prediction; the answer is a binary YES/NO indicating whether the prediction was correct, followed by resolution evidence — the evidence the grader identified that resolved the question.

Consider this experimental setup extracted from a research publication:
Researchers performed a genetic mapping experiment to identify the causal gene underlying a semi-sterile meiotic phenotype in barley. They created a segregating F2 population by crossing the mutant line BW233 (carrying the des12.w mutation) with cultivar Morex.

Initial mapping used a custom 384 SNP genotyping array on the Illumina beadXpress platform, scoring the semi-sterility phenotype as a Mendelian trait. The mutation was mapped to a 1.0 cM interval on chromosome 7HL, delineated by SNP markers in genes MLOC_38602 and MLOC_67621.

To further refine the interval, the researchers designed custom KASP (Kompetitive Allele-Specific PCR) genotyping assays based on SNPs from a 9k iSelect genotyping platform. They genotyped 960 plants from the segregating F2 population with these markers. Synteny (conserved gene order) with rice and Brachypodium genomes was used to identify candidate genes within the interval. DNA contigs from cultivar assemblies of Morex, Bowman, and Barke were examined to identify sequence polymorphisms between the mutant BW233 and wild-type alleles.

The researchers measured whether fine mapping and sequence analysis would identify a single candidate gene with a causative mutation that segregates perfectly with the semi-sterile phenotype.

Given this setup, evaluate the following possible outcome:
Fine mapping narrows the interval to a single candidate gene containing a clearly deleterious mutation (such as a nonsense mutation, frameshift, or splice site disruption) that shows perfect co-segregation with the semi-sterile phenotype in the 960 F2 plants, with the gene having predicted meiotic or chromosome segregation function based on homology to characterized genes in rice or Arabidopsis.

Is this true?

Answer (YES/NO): NO